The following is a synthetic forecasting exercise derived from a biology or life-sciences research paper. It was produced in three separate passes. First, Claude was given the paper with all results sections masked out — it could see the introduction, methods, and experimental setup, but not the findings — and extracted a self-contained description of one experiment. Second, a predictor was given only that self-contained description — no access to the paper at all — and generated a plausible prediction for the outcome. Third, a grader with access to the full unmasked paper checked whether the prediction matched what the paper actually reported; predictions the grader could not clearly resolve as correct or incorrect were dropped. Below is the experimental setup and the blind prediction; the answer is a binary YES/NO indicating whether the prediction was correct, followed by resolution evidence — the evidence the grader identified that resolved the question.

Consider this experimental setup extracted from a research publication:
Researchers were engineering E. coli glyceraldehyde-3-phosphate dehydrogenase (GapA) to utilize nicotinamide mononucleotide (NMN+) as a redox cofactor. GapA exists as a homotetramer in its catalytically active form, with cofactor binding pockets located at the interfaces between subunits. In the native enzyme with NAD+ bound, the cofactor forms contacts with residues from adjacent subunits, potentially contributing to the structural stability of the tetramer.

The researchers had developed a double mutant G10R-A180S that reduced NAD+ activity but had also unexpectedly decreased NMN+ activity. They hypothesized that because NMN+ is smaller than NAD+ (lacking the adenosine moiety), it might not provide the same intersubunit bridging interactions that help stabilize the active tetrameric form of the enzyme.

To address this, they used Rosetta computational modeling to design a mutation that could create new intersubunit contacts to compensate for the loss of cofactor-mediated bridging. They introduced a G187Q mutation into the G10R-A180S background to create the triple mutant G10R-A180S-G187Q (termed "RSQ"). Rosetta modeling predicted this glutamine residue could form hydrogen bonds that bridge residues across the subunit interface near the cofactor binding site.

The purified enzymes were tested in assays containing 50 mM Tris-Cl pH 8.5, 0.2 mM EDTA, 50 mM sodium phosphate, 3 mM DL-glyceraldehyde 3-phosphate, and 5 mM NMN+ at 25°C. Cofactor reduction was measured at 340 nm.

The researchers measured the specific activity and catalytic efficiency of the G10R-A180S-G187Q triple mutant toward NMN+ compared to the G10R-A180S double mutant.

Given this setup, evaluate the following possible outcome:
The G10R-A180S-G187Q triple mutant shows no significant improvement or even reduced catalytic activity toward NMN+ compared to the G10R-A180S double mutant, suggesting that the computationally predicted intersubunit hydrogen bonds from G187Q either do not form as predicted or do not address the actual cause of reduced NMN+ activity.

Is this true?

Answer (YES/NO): NO